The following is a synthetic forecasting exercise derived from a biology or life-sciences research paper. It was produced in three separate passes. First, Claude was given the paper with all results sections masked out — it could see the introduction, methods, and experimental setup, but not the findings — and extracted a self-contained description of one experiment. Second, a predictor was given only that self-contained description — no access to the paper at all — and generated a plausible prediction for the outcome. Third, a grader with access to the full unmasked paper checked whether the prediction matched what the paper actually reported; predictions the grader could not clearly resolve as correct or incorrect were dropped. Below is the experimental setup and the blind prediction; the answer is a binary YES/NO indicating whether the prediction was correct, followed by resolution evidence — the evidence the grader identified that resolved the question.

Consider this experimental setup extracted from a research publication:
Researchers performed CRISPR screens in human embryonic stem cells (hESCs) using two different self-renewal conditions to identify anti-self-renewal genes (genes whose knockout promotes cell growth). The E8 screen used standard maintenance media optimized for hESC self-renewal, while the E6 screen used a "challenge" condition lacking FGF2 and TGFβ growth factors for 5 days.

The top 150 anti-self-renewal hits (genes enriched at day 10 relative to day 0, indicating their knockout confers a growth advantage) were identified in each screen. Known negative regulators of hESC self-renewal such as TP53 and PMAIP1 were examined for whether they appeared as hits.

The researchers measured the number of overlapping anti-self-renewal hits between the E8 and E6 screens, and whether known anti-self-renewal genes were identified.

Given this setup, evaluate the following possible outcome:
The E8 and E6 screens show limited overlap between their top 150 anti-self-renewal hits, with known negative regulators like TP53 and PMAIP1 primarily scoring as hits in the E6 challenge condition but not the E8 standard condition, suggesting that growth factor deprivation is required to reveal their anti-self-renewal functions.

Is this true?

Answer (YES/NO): NO